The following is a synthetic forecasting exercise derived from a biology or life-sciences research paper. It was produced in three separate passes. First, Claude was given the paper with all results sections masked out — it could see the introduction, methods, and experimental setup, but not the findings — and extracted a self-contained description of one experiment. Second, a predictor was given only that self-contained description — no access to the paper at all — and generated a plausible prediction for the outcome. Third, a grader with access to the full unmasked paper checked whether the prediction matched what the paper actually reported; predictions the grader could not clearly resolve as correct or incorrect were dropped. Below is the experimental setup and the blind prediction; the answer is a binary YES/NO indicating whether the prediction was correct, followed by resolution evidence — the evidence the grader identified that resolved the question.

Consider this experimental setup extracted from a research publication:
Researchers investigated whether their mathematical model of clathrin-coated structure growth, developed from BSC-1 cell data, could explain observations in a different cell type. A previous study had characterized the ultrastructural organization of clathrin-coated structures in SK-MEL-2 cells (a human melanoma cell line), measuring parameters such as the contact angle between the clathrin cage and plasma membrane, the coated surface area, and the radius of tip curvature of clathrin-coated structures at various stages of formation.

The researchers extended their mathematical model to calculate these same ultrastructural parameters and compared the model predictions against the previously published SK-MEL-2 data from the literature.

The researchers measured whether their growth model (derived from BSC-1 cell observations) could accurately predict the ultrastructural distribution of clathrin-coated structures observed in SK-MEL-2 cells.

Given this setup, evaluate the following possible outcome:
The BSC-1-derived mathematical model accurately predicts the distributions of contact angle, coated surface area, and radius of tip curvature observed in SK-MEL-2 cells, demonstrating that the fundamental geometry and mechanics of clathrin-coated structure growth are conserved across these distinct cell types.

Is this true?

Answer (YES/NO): YES